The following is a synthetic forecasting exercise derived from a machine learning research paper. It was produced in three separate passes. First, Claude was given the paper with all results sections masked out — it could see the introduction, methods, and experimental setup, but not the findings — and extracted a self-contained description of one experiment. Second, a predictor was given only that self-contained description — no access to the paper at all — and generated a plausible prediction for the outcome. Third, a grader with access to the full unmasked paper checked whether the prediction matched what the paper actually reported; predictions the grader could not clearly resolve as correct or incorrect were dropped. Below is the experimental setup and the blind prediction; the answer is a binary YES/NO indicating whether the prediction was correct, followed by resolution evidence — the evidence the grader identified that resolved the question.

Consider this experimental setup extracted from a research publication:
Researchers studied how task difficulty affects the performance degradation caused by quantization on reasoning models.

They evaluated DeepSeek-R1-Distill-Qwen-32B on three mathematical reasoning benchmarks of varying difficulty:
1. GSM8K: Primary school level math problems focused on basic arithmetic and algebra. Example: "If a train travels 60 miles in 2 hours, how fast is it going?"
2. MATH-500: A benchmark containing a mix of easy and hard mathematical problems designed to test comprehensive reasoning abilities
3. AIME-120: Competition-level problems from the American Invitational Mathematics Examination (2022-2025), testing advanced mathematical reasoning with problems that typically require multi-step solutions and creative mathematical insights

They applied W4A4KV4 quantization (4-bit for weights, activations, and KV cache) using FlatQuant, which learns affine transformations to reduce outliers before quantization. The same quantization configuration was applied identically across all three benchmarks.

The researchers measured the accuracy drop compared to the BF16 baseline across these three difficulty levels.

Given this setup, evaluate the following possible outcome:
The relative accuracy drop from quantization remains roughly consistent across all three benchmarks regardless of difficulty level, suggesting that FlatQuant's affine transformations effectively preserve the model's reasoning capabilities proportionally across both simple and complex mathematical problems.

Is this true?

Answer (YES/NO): NO